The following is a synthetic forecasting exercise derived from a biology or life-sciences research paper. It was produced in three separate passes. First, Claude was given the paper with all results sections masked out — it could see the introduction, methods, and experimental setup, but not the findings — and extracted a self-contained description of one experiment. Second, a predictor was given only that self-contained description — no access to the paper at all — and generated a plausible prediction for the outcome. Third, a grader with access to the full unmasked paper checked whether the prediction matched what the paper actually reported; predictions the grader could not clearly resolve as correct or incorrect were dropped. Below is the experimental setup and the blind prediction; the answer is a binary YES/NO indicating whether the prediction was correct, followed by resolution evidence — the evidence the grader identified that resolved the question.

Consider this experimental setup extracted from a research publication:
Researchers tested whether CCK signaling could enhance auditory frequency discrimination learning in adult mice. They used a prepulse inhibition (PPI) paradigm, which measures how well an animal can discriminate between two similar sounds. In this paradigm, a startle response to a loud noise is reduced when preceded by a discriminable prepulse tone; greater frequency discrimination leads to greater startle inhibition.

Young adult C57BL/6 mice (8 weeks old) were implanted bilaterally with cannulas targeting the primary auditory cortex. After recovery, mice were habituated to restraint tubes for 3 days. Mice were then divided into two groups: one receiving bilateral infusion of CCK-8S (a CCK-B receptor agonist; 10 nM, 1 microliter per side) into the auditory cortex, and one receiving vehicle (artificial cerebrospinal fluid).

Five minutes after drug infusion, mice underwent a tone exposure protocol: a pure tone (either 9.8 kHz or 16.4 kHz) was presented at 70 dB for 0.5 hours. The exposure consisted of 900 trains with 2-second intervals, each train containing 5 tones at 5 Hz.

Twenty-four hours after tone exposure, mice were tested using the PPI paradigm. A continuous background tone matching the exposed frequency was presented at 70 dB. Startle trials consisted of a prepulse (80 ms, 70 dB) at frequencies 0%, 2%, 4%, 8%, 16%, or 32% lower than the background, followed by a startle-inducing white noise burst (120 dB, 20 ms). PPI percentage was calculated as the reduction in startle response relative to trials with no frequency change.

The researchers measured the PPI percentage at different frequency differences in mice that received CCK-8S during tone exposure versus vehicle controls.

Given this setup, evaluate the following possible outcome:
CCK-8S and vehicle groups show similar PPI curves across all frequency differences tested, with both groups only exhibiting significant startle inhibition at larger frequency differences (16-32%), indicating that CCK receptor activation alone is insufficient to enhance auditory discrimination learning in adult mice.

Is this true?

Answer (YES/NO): NO